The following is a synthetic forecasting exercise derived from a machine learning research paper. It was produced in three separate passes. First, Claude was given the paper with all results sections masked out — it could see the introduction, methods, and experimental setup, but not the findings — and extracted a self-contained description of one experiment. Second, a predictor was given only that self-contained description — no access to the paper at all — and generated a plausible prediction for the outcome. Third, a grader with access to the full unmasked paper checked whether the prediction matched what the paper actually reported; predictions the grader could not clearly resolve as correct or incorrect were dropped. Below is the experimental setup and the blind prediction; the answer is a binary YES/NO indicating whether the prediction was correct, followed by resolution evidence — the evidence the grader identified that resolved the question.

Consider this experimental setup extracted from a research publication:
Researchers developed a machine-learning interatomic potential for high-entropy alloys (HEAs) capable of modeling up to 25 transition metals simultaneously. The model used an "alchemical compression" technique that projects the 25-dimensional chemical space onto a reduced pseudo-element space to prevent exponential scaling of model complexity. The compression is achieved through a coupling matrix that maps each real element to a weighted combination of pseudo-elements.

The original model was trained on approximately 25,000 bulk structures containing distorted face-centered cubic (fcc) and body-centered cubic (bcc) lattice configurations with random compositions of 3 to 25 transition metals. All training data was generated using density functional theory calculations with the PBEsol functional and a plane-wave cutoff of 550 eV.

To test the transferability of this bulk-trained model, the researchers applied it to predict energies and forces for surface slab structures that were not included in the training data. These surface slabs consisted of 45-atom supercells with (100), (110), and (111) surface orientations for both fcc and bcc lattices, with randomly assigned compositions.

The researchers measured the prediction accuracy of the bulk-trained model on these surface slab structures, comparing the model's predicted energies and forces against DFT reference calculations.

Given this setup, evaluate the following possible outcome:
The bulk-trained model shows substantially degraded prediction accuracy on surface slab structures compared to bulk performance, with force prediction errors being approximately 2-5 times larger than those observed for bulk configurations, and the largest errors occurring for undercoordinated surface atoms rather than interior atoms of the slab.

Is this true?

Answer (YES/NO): NO